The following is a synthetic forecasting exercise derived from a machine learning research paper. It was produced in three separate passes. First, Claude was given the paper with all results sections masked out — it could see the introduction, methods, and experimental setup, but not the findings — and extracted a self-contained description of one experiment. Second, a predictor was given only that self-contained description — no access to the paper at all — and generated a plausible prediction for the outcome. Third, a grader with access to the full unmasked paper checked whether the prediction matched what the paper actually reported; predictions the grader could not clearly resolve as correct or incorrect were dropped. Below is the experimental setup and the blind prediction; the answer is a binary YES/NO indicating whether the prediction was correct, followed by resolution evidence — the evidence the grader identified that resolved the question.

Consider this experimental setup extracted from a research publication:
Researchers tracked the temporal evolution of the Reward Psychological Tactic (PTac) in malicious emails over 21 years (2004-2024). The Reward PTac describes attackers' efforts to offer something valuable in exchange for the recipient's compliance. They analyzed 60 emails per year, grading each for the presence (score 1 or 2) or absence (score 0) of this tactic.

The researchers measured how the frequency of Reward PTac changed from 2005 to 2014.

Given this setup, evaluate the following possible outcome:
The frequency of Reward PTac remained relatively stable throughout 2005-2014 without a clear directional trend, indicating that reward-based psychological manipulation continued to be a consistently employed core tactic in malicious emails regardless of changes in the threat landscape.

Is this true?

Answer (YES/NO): NO